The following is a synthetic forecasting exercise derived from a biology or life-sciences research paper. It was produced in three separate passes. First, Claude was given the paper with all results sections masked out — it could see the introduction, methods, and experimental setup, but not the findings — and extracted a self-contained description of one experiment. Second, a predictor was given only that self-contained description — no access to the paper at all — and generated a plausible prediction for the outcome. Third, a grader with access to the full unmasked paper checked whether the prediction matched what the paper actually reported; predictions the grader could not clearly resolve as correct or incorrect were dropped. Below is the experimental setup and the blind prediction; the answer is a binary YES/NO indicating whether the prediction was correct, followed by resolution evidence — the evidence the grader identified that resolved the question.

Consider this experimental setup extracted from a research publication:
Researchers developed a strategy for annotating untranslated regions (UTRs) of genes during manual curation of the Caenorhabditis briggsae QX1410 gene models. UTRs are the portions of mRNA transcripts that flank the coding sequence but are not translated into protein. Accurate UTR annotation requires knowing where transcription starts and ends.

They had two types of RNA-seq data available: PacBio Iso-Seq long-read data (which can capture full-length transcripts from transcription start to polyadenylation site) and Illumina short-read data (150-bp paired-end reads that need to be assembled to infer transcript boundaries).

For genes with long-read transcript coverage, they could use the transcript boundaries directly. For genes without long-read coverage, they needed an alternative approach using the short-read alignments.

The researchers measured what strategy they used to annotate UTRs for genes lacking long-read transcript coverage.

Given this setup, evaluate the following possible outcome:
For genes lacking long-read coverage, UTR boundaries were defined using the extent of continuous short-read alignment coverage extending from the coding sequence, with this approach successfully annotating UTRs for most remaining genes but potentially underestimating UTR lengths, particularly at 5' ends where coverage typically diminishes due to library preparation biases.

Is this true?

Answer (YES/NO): NO